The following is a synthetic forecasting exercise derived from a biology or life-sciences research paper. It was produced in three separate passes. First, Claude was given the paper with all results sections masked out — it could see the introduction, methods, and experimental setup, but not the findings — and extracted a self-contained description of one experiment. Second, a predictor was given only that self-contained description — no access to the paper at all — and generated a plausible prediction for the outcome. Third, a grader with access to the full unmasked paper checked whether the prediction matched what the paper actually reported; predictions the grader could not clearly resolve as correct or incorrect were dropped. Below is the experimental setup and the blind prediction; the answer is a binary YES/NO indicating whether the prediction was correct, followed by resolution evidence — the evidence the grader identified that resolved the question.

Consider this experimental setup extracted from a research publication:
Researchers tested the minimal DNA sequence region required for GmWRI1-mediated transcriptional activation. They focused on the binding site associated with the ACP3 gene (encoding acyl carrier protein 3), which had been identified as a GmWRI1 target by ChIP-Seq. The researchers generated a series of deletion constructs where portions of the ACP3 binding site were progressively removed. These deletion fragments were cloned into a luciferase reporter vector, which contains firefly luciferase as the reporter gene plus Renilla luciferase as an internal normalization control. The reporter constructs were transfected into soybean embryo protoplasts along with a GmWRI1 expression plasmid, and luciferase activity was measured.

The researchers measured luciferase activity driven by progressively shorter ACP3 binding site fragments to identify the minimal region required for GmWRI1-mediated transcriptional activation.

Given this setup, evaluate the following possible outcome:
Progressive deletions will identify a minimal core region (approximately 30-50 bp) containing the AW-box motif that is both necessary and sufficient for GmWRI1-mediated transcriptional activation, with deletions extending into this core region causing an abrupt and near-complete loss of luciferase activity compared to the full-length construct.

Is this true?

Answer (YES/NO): NO